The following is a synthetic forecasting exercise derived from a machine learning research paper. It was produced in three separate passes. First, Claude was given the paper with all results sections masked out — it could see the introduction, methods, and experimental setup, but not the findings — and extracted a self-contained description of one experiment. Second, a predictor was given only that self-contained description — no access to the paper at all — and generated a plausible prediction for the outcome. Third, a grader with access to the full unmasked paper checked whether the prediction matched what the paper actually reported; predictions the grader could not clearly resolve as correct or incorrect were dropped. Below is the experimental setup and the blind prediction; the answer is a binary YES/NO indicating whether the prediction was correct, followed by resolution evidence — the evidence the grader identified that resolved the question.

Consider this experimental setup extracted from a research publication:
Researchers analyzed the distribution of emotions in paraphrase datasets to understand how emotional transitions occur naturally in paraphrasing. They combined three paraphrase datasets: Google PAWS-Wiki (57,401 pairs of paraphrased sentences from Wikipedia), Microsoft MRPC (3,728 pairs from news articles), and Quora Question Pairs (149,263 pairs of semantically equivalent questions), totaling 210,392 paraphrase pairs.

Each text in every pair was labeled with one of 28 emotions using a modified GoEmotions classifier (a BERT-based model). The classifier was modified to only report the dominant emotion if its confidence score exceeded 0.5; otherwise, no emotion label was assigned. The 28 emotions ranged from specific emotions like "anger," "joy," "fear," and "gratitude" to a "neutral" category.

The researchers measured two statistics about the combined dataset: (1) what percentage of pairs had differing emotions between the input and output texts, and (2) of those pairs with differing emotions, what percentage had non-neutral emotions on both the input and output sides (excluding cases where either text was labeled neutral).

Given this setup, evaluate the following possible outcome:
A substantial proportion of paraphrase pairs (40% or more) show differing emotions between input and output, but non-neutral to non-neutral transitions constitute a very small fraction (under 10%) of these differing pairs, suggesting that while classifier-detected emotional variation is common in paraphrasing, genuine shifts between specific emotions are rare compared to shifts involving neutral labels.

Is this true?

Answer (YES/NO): NO